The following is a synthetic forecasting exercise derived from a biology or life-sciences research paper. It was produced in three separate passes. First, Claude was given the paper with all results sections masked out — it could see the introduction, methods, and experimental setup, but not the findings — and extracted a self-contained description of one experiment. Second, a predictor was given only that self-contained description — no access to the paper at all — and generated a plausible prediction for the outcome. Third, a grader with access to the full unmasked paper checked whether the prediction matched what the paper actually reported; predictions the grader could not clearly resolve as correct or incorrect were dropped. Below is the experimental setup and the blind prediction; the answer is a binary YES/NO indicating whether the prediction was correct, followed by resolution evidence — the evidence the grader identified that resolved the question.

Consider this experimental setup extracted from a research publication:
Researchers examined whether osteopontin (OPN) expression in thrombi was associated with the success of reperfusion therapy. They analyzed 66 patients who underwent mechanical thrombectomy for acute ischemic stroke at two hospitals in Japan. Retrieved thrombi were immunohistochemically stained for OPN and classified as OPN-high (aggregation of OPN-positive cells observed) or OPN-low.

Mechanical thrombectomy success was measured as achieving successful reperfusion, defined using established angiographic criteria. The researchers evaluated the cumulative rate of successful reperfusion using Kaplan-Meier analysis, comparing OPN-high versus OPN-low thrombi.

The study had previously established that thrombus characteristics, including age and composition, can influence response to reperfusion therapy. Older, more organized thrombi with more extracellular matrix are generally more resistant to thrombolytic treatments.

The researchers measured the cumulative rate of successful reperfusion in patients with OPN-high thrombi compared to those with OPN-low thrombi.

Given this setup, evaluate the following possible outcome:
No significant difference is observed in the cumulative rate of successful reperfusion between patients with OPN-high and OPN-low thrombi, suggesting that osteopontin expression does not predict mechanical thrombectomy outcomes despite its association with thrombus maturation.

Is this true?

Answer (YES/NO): YES